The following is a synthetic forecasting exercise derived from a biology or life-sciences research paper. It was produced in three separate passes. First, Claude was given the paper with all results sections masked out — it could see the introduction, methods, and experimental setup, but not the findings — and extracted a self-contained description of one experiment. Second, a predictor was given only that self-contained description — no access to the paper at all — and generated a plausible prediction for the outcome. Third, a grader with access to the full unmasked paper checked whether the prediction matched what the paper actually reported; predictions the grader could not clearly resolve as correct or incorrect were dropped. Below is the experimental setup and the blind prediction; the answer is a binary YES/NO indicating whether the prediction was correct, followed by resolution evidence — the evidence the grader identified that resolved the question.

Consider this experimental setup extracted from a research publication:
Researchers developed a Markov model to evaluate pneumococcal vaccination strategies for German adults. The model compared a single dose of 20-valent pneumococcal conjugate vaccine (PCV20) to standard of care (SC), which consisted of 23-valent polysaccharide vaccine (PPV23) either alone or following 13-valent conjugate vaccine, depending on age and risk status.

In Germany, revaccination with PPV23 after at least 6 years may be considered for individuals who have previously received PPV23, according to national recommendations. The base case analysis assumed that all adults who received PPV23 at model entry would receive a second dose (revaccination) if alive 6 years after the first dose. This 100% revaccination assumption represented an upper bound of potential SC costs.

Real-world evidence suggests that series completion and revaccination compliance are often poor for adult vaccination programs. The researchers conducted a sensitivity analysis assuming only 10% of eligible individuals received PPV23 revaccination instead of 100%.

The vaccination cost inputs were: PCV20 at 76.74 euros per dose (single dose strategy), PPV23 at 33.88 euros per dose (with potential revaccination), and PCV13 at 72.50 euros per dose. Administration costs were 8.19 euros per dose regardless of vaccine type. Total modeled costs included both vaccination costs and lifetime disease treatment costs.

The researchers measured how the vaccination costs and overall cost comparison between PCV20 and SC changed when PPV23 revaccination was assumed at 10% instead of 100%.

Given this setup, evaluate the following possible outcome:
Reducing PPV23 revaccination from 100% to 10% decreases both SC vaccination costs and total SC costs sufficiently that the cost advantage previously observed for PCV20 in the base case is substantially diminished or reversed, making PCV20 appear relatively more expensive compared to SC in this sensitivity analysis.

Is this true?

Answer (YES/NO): YES